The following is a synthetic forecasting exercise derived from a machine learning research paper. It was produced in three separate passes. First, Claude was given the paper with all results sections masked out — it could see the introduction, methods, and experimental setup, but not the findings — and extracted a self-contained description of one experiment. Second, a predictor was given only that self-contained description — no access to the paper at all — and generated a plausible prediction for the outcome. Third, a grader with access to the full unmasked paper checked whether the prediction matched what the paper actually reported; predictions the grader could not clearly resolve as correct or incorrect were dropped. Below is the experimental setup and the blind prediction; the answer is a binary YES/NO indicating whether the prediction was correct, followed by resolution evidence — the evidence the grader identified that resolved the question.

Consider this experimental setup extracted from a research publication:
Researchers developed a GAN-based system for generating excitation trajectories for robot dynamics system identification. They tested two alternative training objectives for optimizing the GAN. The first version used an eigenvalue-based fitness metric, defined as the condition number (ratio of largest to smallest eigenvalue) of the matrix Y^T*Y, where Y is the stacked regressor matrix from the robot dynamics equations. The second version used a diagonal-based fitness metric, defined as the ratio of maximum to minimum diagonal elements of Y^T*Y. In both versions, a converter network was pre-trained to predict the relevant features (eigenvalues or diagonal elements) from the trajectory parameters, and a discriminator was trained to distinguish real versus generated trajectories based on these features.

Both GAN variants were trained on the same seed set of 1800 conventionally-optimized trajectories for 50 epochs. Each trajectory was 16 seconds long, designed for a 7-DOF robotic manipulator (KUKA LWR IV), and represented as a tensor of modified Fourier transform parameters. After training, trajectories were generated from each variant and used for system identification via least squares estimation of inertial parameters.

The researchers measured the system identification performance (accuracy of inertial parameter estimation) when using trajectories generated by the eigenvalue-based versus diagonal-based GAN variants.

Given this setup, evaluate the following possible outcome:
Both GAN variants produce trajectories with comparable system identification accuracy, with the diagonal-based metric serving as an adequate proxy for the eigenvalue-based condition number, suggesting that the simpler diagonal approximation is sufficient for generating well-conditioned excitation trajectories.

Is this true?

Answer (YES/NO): NO